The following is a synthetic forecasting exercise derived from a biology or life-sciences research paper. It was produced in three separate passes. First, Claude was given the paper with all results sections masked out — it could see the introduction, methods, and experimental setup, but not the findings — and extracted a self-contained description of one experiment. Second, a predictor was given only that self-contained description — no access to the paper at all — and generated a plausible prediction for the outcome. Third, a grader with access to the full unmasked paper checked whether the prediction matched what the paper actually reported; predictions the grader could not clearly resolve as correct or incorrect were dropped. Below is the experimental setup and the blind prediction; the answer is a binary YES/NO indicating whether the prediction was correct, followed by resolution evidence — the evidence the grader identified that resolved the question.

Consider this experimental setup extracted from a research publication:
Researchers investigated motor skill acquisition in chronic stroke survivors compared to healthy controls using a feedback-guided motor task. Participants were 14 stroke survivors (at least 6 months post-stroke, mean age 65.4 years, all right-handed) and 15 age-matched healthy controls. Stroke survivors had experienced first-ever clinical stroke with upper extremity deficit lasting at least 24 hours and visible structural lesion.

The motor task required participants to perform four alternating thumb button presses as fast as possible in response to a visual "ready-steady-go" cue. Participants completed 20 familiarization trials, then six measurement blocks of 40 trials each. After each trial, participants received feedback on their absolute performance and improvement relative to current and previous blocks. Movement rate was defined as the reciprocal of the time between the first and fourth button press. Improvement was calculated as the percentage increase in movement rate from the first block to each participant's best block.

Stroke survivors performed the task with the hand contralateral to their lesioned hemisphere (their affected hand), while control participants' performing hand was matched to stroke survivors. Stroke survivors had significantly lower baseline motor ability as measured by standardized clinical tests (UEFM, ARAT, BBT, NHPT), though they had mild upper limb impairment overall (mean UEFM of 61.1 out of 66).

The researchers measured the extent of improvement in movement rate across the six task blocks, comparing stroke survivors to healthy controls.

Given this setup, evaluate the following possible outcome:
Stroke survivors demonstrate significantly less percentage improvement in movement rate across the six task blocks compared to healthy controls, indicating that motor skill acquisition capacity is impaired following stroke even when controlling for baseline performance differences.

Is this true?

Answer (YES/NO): NO